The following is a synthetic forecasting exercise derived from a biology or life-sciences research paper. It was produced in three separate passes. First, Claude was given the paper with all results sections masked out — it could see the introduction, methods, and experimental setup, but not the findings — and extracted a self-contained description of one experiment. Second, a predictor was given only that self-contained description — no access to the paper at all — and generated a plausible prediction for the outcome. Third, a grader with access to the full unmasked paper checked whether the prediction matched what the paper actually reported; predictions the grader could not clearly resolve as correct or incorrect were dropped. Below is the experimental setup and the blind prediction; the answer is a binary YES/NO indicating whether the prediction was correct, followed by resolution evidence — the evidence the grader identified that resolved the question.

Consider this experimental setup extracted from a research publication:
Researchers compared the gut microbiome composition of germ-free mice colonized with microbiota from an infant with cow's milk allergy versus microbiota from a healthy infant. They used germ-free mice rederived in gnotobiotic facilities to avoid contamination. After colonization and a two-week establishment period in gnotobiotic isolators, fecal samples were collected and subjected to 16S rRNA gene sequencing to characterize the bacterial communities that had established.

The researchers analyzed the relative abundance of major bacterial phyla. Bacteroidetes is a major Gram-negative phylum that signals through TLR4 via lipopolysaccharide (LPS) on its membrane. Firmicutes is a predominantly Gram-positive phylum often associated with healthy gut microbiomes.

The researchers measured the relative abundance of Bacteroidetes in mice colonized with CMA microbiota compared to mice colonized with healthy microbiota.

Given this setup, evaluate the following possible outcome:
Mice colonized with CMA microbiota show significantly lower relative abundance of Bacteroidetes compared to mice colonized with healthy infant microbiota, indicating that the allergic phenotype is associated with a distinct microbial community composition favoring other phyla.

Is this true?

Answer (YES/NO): NO